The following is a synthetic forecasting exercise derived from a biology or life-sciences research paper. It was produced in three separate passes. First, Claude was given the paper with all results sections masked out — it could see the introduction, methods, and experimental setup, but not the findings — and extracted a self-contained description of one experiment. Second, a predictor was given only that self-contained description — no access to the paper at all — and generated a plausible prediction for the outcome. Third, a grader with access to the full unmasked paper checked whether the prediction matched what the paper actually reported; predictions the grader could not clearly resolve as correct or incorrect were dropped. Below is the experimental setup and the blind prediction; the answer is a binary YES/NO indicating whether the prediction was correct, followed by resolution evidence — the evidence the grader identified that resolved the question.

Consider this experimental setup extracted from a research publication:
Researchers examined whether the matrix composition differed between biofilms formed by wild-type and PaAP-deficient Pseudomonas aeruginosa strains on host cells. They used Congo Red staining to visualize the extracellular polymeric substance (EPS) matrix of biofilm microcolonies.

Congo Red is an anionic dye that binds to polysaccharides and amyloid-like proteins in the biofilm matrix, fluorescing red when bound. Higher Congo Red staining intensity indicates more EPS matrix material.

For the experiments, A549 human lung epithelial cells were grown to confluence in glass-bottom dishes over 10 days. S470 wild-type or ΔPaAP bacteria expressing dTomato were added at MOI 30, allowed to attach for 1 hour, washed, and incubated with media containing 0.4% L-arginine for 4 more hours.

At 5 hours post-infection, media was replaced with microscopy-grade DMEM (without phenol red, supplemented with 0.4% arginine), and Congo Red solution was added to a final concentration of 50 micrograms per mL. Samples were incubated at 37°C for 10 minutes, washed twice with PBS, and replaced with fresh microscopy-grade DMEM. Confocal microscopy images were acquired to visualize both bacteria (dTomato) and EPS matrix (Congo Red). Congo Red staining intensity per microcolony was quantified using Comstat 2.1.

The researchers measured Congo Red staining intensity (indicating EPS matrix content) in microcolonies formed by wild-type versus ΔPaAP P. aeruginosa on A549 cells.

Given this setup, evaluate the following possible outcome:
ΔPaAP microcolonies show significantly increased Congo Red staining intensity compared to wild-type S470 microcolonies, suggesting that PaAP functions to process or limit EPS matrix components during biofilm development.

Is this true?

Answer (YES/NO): YES